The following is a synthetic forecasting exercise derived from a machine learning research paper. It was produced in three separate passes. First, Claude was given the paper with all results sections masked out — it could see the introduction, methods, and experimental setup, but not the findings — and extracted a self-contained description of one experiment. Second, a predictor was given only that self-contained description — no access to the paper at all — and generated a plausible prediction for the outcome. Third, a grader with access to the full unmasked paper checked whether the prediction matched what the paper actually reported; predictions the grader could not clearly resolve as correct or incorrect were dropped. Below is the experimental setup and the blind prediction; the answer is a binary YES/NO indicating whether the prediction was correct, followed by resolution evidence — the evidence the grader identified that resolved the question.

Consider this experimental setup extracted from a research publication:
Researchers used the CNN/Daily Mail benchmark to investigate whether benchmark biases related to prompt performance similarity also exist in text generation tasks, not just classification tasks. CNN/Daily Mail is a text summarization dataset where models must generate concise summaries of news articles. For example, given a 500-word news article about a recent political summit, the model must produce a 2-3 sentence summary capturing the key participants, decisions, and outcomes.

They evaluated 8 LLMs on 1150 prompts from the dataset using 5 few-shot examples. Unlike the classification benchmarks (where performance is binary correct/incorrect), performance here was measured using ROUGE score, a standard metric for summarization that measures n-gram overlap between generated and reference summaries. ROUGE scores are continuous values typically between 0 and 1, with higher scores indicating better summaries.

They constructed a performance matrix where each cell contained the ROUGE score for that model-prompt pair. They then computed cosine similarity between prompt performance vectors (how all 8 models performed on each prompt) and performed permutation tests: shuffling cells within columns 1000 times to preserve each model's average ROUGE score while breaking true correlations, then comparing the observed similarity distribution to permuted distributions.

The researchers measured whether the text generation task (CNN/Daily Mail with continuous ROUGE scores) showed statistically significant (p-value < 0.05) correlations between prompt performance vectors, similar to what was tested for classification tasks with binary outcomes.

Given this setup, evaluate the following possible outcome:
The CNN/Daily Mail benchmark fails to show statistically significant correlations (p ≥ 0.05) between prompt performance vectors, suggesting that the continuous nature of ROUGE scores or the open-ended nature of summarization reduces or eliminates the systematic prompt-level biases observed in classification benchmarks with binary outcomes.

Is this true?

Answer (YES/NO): NO